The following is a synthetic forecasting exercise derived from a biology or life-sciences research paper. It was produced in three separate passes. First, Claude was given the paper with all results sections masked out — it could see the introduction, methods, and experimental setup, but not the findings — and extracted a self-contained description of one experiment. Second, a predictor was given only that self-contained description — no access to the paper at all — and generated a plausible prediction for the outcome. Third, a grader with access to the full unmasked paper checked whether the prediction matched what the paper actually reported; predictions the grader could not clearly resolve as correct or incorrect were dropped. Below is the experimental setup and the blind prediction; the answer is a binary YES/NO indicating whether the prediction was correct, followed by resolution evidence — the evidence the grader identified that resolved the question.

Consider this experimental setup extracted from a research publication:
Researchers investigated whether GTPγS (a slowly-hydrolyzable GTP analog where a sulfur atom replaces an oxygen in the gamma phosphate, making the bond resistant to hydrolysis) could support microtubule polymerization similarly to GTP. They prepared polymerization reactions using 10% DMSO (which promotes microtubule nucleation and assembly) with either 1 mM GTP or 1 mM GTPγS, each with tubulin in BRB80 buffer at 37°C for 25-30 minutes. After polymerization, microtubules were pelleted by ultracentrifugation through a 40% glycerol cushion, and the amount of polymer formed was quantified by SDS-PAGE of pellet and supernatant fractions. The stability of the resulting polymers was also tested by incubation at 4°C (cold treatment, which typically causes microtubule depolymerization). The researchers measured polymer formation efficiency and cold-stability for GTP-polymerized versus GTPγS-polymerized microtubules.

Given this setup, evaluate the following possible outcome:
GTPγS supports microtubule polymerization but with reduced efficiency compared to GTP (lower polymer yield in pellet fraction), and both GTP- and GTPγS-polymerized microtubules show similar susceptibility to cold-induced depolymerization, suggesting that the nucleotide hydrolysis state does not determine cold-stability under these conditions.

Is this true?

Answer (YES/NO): NO